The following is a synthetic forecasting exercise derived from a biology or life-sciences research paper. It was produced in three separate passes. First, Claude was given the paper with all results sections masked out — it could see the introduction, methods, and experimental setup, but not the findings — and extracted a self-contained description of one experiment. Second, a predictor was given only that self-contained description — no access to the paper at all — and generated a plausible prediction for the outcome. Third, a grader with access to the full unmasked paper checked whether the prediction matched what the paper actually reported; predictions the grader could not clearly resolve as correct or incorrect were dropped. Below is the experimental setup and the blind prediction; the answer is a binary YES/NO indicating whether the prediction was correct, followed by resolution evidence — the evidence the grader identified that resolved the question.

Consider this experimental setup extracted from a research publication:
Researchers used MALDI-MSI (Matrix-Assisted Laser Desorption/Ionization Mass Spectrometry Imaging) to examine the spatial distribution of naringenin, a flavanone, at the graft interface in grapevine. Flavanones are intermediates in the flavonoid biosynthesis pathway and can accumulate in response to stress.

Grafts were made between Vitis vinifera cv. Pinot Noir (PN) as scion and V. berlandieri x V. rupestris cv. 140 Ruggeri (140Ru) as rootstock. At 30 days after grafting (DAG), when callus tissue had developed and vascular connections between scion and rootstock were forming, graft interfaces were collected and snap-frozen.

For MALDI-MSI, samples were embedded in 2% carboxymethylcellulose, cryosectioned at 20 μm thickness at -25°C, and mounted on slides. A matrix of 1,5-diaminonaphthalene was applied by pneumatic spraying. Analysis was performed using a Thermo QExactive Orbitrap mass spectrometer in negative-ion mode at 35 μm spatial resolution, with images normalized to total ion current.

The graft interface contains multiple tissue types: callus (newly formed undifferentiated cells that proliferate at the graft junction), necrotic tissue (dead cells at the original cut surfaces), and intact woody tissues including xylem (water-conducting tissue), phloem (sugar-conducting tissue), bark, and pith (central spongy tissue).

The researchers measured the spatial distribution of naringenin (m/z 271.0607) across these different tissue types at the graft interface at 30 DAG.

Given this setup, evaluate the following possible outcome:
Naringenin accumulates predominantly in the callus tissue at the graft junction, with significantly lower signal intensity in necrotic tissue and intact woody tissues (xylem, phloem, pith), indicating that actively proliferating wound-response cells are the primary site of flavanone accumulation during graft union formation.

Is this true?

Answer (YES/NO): NO